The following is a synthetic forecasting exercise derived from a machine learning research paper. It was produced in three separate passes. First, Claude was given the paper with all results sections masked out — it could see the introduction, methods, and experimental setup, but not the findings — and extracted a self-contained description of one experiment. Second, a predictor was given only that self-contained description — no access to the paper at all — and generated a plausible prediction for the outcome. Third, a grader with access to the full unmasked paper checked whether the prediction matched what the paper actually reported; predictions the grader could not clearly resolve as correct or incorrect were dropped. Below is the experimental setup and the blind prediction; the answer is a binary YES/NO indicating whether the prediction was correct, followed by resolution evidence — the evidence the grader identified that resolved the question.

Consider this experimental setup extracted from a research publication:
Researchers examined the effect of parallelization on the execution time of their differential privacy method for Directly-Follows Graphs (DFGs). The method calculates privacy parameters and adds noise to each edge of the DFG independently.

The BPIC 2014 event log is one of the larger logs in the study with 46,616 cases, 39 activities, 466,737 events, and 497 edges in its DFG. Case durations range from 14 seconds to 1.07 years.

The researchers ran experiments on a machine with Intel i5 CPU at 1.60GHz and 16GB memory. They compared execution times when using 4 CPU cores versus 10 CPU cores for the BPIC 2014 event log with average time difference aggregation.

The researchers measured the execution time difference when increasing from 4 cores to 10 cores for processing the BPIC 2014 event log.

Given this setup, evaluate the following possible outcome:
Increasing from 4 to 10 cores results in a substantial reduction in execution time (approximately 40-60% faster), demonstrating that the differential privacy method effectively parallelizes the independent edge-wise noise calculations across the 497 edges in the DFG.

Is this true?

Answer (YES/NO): NO